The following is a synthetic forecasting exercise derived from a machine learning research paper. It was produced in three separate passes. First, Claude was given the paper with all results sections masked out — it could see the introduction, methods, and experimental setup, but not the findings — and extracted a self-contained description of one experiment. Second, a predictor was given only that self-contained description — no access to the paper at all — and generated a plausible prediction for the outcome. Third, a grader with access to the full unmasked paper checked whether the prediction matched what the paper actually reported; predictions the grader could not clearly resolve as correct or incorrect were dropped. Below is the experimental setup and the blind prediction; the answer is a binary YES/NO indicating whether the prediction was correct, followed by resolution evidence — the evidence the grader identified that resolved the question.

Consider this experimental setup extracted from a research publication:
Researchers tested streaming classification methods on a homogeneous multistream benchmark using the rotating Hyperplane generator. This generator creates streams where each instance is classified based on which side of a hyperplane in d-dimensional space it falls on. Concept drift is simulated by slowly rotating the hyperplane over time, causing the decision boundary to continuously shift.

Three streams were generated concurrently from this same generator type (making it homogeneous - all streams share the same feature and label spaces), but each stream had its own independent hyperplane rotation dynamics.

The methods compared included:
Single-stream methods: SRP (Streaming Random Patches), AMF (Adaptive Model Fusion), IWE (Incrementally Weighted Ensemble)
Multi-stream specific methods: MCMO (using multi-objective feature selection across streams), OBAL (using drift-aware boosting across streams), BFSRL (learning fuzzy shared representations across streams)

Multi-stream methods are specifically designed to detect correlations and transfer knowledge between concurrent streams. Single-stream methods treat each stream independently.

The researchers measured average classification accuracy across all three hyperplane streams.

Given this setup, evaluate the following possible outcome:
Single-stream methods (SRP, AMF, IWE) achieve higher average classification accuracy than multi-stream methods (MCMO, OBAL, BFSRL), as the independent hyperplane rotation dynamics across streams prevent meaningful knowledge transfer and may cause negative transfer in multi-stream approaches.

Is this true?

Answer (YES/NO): YES